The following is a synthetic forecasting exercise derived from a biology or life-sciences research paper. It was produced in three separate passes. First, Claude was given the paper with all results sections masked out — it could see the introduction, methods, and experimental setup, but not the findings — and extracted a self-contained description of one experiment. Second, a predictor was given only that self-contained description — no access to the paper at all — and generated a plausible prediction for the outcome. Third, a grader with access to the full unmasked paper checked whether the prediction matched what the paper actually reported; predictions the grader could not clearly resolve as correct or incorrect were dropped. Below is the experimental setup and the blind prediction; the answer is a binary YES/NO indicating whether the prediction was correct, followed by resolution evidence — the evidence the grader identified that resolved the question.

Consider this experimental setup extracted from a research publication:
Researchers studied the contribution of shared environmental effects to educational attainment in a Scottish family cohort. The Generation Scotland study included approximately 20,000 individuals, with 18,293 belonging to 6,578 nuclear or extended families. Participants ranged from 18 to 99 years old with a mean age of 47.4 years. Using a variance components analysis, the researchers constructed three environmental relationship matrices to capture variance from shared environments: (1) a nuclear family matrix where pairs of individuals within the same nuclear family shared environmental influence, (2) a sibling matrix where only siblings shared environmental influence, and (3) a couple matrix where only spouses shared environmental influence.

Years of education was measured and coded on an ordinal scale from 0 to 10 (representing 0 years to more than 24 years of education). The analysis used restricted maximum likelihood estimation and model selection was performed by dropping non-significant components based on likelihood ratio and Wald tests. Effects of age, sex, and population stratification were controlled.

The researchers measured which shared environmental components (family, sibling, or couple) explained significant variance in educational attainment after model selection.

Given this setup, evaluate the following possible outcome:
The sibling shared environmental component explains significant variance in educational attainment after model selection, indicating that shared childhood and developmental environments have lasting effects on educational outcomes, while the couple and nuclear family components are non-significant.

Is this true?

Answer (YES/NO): NO